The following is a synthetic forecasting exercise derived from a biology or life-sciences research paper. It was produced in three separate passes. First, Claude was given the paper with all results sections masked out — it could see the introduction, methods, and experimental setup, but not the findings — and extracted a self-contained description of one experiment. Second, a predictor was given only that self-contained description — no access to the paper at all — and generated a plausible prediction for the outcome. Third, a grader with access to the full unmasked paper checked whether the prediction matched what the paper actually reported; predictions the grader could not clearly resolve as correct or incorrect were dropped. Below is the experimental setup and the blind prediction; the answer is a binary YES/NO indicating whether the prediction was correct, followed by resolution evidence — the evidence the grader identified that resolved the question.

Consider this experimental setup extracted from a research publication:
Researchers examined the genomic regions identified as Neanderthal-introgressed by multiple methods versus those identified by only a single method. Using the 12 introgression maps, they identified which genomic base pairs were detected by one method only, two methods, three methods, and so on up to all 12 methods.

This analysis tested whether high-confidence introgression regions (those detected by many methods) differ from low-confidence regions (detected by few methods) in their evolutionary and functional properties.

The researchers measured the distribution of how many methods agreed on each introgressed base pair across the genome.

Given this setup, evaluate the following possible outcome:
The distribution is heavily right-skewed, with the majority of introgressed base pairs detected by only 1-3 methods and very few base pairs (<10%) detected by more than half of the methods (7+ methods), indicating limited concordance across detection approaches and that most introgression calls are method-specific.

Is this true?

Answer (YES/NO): NO